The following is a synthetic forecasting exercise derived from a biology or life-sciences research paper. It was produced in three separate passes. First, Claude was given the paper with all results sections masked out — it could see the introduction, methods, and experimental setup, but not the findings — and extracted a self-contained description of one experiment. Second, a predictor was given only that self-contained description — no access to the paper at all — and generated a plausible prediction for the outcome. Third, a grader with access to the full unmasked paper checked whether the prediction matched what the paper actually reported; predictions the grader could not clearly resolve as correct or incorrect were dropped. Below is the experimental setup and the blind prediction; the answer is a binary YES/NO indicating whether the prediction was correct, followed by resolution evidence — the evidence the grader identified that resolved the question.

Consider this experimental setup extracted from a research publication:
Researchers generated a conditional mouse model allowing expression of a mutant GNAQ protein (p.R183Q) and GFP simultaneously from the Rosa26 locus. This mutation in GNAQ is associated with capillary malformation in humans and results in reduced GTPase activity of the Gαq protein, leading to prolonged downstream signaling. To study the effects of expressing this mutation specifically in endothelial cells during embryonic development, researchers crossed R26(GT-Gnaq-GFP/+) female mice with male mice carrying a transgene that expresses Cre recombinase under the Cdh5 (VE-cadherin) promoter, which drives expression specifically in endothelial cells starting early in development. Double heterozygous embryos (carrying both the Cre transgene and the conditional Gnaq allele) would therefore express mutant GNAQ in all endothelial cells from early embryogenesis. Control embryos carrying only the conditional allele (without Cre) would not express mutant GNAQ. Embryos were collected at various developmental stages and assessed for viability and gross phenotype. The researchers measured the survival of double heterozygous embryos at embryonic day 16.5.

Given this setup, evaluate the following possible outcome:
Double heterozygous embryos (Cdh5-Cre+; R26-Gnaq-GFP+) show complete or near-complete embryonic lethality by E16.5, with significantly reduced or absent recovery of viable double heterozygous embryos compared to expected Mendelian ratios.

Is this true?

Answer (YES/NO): YES